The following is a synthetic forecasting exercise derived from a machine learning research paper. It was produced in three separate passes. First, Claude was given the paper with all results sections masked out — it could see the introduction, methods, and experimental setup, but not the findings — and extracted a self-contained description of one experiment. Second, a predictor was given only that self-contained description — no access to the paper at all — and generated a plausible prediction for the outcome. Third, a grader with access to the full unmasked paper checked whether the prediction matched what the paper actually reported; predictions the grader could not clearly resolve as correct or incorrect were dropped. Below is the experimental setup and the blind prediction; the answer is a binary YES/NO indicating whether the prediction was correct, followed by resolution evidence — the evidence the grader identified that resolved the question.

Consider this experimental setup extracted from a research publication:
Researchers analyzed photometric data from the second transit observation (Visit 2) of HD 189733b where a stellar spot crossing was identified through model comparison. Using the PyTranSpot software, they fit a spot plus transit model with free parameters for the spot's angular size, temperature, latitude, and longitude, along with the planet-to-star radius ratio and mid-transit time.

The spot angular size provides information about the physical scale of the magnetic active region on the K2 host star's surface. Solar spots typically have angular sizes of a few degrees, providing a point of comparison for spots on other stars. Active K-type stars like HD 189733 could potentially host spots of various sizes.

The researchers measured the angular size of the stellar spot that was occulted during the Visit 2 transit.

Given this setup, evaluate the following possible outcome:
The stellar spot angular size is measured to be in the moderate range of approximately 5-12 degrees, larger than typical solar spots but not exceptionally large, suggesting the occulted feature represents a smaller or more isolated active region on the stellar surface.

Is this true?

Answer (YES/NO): NO